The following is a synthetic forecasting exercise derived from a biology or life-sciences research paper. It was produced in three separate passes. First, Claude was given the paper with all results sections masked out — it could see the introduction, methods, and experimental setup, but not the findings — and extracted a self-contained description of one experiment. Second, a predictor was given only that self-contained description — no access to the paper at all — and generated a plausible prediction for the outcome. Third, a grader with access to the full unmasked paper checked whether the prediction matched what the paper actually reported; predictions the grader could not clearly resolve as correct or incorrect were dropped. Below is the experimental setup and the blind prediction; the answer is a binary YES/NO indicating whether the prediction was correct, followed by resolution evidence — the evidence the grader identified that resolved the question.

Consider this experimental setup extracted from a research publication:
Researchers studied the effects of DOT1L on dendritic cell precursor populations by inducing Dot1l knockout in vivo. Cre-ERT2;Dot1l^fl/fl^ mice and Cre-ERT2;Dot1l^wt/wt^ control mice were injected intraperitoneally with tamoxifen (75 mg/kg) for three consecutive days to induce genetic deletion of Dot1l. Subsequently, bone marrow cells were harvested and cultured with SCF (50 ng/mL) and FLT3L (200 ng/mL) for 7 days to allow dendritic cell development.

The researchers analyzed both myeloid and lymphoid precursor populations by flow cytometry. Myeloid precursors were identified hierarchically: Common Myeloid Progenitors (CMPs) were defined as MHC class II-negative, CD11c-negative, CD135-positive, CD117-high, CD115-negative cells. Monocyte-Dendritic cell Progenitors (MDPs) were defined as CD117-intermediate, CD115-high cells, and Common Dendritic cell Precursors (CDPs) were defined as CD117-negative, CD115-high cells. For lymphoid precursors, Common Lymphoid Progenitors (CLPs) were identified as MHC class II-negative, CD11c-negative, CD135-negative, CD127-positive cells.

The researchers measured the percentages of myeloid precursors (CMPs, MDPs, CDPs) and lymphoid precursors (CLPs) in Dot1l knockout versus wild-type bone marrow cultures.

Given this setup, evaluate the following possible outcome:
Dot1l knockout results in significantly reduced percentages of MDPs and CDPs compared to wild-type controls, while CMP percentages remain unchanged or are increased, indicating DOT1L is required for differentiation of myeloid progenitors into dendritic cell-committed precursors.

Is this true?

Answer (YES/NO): NO